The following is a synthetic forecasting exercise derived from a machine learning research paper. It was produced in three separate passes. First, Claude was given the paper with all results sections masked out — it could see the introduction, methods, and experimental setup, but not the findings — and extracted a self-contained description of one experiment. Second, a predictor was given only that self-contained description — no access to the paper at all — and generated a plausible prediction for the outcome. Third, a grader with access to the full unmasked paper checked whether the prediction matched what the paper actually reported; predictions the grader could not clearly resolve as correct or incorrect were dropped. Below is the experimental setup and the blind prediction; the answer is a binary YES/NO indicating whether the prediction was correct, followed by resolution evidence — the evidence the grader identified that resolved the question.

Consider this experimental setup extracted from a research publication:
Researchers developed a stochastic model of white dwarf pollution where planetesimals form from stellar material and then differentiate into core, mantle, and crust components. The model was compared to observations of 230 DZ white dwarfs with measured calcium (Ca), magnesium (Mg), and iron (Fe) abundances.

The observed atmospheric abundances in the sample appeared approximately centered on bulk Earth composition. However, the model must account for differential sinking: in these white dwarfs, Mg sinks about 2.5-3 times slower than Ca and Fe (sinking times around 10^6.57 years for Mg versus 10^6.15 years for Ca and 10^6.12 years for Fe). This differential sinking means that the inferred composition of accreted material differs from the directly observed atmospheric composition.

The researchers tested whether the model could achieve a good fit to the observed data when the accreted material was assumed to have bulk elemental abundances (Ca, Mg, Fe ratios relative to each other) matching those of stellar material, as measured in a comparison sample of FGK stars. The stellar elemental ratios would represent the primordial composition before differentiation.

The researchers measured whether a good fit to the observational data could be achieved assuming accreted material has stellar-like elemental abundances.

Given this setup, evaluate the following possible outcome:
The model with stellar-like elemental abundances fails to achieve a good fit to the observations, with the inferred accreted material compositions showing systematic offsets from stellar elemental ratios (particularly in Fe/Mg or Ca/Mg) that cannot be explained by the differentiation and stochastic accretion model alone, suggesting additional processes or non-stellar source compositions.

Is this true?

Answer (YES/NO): YES